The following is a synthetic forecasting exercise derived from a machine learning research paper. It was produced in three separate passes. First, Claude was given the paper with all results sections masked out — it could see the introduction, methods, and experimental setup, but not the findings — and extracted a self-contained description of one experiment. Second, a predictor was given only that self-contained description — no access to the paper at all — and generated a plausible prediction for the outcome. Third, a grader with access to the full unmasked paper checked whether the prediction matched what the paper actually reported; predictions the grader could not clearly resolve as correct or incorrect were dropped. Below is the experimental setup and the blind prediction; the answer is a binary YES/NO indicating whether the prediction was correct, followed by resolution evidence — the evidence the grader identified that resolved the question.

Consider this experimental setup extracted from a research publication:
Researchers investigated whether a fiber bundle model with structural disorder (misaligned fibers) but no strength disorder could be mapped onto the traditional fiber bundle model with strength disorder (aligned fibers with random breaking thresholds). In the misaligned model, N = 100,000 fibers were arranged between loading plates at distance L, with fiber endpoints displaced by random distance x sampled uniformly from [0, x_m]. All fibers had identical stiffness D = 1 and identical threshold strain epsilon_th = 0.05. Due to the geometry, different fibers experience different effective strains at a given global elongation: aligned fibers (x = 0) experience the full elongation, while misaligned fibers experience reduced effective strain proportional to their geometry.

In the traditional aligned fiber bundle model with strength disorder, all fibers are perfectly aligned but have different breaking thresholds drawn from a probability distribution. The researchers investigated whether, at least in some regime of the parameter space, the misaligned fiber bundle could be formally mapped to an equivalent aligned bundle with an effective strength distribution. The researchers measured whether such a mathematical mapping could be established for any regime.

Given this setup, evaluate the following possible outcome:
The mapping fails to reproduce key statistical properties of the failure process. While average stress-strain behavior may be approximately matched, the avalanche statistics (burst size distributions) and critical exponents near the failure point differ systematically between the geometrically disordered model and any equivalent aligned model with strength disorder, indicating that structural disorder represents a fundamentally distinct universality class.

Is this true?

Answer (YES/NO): NO